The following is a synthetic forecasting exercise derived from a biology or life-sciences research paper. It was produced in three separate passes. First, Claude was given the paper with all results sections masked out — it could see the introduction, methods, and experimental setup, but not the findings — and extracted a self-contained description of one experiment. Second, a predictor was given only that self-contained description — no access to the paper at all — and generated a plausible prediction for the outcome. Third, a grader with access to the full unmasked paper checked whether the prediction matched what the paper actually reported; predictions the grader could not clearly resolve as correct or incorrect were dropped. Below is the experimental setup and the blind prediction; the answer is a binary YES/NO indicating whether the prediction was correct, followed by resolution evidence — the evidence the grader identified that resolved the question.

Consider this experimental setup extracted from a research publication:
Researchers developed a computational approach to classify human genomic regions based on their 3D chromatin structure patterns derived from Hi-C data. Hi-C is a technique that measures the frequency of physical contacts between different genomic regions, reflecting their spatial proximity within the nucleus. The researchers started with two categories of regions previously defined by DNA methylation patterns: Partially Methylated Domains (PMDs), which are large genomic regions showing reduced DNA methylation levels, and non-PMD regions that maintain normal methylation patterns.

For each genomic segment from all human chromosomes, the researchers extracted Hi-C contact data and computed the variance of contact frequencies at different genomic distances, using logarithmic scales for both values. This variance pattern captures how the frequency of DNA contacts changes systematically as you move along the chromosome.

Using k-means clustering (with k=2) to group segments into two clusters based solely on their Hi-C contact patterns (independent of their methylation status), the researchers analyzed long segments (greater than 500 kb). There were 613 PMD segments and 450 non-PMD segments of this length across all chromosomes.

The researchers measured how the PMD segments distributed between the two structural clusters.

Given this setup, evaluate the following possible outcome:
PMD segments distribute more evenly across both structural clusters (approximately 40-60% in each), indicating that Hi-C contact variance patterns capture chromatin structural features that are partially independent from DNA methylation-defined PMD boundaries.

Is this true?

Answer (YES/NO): NO